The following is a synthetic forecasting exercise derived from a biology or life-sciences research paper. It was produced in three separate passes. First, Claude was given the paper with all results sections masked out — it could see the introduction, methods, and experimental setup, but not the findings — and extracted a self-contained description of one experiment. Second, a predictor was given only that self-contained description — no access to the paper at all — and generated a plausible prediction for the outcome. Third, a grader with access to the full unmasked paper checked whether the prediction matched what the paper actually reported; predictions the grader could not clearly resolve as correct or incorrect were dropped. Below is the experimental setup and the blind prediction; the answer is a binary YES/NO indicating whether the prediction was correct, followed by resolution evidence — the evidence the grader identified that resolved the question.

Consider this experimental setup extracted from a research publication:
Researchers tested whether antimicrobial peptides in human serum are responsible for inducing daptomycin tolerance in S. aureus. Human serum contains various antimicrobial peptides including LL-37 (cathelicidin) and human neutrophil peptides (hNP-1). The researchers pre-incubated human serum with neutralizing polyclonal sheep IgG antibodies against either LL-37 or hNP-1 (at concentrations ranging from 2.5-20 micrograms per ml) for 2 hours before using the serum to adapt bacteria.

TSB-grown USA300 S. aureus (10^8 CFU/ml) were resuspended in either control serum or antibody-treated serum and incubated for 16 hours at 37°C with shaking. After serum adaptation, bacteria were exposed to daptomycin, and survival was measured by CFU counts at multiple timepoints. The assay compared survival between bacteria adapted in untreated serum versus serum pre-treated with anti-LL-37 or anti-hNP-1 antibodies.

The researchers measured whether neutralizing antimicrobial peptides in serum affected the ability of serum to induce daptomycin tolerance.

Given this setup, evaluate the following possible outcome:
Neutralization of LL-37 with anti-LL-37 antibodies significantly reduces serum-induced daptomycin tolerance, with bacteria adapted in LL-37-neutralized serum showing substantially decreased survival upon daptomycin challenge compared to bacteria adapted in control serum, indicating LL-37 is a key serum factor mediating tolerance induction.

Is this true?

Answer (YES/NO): YES